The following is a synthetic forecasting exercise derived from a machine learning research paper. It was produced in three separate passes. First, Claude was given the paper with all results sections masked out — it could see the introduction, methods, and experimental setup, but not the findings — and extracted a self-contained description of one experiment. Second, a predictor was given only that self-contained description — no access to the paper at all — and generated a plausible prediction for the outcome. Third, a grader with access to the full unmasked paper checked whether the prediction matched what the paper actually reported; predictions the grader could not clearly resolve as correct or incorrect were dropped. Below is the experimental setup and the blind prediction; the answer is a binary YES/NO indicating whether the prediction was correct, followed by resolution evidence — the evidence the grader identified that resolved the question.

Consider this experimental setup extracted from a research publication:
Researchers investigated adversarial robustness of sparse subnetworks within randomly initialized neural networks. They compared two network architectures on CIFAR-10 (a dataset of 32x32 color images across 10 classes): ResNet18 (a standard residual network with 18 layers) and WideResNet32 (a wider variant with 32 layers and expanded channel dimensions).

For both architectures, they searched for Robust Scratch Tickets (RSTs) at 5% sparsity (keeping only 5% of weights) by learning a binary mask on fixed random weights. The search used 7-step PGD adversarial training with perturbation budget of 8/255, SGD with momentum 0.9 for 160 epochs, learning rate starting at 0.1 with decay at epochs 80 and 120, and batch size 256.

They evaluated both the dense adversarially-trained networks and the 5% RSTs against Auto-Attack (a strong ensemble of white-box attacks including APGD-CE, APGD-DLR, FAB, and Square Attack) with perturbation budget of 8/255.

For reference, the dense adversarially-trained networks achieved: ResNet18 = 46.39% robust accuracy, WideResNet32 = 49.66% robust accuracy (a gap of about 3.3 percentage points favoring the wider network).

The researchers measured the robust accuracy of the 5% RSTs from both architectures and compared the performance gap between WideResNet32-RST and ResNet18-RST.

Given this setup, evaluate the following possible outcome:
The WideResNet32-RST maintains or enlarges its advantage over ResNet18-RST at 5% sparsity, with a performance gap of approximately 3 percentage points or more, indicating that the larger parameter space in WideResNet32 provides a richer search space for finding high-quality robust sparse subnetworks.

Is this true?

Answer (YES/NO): YES